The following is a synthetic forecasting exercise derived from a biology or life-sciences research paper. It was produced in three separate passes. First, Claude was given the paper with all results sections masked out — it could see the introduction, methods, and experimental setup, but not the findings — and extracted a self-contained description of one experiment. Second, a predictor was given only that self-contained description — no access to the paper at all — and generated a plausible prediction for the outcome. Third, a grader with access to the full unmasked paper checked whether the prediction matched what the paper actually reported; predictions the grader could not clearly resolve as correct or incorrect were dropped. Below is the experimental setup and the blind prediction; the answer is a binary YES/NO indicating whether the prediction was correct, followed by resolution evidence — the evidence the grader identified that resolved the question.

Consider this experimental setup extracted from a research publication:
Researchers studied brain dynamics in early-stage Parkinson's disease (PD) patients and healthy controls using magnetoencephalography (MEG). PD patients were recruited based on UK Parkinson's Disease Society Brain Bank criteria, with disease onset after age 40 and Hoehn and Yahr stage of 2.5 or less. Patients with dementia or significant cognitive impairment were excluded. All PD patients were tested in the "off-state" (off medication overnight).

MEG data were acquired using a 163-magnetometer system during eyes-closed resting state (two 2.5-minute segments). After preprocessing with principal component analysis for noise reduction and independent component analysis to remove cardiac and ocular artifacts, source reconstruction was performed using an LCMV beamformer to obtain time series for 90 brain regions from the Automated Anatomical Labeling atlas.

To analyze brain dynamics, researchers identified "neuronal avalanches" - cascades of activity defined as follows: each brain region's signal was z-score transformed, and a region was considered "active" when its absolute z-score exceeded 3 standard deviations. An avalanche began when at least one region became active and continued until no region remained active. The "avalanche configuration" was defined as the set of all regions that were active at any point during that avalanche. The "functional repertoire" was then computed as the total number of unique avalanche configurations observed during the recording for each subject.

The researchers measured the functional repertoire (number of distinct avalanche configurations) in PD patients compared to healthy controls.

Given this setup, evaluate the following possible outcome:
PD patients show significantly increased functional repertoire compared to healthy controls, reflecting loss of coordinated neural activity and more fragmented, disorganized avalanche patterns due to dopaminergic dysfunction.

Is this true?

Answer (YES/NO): NO